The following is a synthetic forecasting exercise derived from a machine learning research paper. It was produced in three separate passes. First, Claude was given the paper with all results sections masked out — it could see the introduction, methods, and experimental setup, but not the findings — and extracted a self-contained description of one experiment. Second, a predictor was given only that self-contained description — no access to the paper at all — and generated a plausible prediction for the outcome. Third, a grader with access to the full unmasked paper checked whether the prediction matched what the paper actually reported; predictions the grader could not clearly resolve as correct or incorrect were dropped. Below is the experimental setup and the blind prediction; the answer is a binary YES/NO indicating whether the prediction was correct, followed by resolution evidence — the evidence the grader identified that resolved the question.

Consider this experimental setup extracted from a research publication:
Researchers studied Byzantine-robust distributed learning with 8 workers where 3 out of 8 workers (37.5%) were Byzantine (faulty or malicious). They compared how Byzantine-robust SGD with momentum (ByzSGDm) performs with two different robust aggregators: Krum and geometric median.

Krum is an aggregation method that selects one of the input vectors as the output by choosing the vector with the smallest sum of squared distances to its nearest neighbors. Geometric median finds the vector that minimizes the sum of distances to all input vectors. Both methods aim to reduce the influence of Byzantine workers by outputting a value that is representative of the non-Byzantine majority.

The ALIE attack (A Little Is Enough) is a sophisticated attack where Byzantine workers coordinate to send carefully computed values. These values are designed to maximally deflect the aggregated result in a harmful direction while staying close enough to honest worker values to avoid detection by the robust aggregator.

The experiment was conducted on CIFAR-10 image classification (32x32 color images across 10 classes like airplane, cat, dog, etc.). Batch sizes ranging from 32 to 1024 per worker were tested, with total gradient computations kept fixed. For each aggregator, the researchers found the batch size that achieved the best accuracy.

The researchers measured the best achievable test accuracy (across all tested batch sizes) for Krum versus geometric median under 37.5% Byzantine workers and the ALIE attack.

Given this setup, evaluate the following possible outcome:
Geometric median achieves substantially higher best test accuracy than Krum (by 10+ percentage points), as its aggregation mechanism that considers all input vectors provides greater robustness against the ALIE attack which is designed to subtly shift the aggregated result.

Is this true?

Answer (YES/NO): NO